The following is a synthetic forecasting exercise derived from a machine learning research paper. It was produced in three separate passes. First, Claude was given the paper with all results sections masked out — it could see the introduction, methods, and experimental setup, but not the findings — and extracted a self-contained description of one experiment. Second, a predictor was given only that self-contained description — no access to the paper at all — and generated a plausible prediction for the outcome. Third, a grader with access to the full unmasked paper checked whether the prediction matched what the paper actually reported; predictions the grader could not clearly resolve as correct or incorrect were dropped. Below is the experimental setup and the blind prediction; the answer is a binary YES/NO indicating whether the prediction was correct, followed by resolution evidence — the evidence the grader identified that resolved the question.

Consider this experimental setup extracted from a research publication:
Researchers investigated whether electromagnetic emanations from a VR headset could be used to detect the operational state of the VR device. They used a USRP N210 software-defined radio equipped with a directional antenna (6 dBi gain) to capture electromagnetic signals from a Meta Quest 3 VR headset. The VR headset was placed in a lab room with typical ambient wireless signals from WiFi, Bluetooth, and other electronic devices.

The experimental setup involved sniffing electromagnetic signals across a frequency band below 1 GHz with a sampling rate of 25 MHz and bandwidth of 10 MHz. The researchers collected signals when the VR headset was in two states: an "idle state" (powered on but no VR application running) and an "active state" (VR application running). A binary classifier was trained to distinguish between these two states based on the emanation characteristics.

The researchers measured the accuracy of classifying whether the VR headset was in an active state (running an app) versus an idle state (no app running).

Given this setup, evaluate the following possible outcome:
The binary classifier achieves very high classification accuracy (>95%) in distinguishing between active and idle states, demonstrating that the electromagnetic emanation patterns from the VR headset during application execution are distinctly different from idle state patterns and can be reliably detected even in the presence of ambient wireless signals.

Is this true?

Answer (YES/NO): YES